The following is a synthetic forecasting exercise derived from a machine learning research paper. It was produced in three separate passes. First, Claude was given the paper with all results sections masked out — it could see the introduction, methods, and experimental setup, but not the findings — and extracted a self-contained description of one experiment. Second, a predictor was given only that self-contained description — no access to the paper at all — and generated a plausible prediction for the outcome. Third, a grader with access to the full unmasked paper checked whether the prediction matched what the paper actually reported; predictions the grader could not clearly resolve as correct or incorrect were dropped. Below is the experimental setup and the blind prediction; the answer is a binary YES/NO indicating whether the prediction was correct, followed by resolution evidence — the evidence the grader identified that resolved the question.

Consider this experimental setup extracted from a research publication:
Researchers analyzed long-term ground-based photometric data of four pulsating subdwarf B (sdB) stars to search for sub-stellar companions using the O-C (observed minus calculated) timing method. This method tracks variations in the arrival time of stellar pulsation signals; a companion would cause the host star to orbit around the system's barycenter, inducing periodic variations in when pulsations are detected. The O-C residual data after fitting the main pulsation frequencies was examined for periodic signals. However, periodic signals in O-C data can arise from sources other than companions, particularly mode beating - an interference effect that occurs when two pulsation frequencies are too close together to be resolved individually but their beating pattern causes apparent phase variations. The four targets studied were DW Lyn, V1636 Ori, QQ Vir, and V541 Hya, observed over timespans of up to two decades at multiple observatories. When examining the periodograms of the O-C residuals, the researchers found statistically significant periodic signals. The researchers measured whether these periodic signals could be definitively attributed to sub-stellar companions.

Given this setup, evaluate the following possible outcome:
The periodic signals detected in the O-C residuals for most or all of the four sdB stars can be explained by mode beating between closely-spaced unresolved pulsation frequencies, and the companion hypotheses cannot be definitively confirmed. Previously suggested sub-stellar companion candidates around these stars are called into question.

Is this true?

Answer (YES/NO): YES